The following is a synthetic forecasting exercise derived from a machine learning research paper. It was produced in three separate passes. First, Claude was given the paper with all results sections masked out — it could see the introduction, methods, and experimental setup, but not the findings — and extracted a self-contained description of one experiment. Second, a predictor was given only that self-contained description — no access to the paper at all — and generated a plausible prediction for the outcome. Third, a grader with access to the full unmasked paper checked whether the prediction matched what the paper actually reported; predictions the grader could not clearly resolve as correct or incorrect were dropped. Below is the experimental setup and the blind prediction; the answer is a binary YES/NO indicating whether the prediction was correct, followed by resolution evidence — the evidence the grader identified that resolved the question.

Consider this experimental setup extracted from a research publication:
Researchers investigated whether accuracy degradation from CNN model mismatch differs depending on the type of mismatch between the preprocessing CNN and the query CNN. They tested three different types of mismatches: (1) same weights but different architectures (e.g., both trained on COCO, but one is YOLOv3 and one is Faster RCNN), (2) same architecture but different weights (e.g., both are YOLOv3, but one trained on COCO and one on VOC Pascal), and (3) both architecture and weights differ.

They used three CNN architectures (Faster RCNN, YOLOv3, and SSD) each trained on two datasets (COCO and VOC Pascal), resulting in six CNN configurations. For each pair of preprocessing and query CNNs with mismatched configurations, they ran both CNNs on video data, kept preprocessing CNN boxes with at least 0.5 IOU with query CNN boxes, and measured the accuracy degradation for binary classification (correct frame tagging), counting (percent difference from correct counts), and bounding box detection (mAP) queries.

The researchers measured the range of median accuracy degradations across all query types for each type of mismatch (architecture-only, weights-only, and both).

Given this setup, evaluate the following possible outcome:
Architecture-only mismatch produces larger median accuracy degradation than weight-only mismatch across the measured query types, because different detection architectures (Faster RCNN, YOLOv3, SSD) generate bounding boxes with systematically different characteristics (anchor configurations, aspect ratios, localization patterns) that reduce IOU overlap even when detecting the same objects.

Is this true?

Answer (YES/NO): NO